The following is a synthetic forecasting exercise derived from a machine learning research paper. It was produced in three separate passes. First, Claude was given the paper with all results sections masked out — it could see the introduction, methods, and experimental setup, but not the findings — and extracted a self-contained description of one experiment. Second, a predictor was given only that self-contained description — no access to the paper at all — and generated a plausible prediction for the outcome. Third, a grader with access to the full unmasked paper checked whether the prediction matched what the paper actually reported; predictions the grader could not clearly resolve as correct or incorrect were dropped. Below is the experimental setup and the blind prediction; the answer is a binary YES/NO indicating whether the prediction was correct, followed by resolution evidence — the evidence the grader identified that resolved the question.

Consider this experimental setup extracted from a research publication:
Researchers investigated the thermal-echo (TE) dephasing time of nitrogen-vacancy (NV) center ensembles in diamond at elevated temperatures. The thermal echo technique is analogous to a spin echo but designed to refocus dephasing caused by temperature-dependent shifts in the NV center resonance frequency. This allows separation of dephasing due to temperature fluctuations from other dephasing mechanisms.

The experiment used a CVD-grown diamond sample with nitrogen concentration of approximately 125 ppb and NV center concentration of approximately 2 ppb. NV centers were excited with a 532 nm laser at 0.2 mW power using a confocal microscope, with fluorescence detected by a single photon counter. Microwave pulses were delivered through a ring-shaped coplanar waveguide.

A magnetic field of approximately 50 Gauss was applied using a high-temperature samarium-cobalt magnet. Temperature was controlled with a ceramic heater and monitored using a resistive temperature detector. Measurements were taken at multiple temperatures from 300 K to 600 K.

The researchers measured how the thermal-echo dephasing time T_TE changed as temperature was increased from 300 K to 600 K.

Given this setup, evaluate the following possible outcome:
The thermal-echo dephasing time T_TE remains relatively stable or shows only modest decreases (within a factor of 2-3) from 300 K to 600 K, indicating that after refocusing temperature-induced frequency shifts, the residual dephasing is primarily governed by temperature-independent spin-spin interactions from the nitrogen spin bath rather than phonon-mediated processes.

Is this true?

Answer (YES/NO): NO